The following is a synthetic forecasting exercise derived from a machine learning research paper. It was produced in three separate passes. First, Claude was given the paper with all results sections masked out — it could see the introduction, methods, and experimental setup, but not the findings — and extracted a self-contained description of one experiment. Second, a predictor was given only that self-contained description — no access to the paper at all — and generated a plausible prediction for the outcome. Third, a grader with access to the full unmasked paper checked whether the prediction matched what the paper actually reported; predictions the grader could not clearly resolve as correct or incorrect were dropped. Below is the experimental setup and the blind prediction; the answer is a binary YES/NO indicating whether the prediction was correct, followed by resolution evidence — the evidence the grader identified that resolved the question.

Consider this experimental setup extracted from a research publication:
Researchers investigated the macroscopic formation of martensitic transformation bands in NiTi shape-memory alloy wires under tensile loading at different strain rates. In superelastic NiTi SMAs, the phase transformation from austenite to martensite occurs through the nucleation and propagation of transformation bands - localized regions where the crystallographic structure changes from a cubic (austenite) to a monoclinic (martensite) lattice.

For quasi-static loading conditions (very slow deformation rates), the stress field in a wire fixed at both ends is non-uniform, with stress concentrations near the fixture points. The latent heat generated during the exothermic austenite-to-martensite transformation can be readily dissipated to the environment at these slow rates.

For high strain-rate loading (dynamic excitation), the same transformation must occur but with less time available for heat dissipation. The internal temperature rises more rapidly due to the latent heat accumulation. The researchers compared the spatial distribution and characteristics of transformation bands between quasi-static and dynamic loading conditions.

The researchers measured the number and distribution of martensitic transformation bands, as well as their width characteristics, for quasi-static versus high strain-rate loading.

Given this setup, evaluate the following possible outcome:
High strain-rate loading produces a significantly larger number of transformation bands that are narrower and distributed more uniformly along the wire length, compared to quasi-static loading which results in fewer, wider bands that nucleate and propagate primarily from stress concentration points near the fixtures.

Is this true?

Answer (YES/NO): YES